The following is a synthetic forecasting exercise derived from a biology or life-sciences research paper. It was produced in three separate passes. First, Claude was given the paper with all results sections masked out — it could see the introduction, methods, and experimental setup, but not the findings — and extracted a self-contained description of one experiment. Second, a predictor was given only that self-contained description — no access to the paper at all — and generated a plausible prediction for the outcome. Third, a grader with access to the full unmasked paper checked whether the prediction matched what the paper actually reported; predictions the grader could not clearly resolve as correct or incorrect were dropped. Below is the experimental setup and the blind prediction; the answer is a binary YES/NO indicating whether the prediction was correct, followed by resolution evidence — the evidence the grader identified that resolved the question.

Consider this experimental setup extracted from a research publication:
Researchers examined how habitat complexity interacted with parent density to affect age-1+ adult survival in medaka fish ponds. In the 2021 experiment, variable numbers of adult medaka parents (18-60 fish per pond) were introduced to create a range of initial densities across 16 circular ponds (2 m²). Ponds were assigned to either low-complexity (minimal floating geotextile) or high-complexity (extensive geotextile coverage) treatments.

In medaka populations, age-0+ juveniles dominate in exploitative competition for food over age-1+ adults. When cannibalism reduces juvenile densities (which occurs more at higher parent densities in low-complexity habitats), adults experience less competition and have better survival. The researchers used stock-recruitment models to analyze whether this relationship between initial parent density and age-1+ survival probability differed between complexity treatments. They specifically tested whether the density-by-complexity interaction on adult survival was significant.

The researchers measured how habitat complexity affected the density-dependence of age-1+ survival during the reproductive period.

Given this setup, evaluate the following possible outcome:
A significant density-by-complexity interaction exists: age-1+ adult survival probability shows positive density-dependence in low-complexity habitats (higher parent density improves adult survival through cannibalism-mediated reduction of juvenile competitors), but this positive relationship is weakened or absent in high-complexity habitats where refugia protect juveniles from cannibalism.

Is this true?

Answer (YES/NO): NO